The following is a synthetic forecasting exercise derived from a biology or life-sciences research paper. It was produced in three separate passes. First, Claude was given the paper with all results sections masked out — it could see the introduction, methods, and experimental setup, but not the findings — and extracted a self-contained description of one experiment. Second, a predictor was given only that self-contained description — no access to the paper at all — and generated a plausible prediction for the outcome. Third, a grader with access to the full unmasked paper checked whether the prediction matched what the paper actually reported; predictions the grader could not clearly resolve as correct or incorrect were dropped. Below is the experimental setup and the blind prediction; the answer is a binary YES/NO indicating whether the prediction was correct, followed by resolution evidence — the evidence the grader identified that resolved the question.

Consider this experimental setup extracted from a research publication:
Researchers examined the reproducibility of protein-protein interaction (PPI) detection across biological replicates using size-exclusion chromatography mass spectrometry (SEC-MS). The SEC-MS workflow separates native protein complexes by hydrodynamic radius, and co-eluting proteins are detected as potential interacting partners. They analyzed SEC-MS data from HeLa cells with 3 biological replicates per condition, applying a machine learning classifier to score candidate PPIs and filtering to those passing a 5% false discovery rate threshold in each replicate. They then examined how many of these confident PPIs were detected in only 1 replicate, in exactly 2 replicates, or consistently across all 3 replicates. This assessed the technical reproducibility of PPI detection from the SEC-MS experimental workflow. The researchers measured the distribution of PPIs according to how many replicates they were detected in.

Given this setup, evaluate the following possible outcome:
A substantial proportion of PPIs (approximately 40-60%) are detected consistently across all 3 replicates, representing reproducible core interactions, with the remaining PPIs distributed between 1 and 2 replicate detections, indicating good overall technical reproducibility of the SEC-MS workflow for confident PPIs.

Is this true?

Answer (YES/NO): NO